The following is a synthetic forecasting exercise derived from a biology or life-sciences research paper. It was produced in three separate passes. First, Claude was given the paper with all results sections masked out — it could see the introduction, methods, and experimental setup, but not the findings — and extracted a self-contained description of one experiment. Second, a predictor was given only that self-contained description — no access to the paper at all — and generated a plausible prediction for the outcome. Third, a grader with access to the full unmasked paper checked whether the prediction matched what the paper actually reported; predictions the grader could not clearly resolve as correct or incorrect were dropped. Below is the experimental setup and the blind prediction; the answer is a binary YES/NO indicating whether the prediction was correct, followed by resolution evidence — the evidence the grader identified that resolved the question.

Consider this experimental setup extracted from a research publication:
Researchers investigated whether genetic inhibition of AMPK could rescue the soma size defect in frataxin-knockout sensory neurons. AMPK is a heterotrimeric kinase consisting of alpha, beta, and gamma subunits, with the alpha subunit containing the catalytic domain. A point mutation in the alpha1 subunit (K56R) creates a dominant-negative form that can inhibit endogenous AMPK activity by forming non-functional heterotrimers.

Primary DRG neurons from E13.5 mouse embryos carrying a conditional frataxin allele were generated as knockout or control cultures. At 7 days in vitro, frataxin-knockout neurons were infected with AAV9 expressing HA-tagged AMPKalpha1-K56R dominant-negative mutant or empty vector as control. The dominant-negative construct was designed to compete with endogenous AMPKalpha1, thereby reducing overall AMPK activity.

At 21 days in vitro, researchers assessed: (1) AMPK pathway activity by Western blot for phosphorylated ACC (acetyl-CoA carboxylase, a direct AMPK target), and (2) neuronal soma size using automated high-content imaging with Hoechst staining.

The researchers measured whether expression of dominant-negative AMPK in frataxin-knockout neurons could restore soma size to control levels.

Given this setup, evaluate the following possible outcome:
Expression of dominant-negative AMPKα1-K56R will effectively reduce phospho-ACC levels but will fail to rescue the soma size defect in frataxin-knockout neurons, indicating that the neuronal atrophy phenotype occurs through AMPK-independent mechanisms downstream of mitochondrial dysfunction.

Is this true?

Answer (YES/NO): NO